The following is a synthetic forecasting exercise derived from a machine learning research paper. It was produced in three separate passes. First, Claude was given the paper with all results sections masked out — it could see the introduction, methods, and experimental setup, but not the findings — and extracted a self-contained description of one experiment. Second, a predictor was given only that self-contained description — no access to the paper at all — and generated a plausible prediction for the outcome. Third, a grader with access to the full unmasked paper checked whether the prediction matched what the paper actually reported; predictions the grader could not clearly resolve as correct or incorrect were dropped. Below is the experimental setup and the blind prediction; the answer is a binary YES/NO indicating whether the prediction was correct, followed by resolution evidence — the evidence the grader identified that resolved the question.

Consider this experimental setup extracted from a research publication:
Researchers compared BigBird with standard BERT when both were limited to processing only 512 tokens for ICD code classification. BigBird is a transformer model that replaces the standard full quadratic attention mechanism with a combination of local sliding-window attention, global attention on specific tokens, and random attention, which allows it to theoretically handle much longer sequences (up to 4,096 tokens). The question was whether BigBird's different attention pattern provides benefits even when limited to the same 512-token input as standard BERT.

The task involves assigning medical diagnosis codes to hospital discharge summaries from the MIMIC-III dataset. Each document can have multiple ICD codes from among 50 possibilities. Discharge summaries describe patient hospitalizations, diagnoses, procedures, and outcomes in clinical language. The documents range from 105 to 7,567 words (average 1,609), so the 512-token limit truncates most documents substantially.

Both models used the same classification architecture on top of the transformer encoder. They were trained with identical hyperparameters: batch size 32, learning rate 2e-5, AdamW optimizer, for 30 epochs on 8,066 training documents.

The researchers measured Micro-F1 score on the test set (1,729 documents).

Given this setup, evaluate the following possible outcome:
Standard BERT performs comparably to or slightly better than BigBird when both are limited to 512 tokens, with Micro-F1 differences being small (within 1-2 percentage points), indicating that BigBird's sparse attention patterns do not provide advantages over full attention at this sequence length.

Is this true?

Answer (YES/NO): YES